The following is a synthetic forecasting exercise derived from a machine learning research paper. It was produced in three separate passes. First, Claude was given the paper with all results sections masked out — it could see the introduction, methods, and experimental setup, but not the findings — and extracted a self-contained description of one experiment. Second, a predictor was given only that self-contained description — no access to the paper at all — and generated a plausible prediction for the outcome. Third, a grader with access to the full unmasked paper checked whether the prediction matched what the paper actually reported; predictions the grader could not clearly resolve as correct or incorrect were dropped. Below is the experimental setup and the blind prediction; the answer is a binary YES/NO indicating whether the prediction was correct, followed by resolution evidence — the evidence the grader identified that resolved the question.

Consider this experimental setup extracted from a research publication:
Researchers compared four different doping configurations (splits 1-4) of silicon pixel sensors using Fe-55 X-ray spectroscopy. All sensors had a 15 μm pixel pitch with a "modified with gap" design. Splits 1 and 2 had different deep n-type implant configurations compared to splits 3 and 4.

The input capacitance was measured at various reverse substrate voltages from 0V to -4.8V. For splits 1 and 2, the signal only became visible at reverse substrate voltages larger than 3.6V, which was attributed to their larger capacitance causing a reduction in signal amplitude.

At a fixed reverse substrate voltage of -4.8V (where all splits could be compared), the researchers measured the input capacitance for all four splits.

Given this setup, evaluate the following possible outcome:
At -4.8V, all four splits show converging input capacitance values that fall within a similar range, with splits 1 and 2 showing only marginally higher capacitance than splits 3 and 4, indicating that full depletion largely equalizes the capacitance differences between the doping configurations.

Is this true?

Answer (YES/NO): NO